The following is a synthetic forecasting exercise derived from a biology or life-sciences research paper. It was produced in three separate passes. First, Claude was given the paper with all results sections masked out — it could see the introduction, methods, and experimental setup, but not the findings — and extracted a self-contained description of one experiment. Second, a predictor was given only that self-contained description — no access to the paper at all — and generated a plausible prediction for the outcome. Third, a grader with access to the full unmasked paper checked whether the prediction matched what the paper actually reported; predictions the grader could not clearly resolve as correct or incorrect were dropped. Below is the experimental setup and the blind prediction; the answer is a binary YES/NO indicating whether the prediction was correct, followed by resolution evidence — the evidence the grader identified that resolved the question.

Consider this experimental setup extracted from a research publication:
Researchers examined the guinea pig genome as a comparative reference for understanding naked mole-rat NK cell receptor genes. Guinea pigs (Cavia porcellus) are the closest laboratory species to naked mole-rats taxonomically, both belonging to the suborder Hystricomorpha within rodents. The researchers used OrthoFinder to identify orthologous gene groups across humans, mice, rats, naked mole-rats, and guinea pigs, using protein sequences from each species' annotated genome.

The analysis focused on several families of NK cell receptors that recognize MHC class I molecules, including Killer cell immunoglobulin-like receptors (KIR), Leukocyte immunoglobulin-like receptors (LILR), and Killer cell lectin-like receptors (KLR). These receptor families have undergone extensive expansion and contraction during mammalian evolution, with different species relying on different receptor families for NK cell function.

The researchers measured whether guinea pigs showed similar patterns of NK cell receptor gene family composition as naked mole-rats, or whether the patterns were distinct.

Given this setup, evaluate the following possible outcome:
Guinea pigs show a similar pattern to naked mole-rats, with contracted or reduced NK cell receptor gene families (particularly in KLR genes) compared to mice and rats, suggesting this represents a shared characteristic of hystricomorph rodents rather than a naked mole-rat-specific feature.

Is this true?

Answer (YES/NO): YES